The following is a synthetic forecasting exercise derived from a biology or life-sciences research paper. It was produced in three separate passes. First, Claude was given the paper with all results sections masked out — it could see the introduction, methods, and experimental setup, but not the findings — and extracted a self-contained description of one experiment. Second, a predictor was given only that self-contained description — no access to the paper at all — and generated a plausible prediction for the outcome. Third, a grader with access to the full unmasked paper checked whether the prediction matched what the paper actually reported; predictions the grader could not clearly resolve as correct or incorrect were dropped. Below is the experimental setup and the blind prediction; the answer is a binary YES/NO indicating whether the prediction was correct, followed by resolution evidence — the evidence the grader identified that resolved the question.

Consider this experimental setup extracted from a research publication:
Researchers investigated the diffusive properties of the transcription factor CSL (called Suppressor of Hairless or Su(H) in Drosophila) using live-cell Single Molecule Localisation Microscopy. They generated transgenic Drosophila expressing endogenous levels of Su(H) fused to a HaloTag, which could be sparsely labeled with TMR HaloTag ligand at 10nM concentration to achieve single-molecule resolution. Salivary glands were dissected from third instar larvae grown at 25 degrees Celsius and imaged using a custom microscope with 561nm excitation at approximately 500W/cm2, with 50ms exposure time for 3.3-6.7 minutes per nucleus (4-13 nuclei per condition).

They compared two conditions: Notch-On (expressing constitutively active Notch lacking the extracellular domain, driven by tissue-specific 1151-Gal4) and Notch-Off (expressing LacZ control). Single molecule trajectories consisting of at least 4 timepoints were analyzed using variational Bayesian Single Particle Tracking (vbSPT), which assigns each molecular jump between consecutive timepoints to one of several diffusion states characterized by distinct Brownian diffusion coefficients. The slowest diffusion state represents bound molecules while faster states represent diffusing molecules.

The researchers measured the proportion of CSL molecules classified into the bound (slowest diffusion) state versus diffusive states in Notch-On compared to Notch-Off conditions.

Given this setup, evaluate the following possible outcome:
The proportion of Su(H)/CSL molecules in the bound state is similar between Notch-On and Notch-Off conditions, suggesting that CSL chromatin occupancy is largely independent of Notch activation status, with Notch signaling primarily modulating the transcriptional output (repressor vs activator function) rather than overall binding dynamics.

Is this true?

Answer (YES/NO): NO